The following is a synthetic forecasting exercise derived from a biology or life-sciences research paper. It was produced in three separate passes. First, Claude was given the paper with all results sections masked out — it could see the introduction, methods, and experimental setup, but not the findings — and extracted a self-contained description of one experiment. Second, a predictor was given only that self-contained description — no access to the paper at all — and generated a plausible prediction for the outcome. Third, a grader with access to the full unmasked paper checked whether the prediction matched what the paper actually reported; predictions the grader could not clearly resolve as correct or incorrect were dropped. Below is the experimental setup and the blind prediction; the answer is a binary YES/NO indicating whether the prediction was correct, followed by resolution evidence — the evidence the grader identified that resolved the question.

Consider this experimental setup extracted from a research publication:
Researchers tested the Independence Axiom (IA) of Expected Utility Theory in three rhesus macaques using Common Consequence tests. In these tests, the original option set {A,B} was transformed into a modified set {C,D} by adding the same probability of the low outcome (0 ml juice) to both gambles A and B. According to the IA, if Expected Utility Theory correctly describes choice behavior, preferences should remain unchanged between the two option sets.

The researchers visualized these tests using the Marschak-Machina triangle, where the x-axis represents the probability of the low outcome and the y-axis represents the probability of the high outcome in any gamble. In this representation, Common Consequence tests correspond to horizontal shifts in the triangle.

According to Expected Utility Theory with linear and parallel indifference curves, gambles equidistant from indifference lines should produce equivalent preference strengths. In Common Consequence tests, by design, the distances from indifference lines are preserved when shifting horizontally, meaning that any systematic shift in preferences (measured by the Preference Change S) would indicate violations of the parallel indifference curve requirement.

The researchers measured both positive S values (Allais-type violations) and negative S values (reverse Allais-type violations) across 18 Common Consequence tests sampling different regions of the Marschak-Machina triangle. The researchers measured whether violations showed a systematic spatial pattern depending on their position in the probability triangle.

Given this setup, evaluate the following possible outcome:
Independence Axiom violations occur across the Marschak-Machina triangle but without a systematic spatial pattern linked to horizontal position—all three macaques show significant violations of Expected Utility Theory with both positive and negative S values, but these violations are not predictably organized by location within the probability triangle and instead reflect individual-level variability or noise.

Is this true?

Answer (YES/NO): NO